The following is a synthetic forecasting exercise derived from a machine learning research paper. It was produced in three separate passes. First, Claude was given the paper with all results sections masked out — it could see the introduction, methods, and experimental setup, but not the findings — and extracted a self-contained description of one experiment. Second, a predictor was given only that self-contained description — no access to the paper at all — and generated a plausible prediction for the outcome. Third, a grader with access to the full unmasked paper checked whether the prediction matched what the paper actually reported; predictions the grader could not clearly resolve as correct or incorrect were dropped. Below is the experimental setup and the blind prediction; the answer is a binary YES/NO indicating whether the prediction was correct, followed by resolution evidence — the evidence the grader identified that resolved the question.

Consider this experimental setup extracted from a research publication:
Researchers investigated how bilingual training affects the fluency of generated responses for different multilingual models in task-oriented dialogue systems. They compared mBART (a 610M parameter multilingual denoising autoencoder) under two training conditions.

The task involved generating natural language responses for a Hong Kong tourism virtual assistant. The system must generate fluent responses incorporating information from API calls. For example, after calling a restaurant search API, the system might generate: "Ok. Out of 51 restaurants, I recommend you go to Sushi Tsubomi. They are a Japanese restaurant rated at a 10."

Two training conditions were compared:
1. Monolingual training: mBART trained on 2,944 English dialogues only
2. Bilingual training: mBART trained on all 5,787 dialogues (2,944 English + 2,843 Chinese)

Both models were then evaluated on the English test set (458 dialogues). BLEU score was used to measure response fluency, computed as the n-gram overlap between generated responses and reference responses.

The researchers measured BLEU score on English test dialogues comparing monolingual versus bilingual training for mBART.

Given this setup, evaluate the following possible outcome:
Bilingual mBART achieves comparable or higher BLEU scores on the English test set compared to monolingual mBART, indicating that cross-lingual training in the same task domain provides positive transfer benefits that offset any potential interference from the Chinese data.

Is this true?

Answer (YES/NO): NO